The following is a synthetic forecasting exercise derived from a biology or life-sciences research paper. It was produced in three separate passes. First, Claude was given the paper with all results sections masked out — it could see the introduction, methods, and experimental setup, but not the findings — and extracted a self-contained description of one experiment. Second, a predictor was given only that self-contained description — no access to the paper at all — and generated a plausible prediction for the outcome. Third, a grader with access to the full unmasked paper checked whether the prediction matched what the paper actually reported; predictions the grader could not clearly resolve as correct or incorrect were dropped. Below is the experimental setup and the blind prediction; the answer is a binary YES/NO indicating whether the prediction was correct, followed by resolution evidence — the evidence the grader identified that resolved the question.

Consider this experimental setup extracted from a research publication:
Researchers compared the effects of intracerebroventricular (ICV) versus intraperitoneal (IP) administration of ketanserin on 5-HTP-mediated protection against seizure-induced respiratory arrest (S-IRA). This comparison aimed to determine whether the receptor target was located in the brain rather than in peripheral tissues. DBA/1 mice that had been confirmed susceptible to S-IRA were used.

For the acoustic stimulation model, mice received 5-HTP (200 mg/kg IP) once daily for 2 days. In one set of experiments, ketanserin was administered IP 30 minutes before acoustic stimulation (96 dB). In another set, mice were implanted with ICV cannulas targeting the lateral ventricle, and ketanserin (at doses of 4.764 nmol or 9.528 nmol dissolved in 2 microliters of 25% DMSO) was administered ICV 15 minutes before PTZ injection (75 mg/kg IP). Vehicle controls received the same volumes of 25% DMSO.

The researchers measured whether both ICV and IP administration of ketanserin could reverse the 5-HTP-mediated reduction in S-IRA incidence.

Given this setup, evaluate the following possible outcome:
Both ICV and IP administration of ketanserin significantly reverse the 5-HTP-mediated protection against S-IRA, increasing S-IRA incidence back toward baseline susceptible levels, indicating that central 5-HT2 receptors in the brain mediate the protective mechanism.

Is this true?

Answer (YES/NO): YES